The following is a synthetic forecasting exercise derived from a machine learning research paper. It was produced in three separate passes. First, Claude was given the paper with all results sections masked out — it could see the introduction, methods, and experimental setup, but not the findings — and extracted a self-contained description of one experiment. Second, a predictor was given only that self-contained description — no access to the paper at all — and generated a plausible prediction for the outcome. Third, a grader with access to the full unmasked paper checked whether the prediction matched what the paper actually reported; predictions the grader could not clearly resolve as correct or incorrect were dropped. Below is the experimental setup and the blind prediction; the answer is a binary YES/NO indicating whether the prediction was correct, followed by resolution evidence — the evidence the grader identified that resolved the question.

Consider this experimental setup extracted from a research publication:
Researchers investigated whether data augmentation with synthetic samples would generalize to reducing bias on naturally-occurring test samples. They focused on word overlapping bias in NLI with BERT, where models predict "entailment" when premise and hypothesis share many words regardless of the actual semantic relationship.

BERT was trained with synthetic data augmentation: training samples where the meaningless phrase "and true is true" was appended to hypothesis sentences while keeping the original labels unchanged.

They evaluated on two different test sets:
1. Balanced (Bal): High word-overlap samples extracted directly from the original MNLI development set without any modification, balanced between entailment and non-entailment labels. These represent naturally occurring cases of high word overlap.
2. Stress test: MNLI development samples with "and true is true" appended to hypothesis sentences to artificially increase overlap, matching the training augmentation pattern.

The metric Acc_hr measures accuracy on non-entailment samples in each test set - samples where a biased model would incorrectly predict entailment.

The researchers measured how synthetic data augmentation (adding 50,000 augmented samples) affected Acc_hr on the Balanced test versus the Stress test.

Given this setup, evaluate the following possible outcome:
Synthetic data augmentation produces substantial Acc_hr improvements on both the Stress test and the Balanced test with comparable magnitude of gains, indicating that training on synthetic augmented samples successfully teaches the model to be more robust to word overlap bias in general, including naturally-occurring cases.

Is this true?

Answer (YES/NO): NO